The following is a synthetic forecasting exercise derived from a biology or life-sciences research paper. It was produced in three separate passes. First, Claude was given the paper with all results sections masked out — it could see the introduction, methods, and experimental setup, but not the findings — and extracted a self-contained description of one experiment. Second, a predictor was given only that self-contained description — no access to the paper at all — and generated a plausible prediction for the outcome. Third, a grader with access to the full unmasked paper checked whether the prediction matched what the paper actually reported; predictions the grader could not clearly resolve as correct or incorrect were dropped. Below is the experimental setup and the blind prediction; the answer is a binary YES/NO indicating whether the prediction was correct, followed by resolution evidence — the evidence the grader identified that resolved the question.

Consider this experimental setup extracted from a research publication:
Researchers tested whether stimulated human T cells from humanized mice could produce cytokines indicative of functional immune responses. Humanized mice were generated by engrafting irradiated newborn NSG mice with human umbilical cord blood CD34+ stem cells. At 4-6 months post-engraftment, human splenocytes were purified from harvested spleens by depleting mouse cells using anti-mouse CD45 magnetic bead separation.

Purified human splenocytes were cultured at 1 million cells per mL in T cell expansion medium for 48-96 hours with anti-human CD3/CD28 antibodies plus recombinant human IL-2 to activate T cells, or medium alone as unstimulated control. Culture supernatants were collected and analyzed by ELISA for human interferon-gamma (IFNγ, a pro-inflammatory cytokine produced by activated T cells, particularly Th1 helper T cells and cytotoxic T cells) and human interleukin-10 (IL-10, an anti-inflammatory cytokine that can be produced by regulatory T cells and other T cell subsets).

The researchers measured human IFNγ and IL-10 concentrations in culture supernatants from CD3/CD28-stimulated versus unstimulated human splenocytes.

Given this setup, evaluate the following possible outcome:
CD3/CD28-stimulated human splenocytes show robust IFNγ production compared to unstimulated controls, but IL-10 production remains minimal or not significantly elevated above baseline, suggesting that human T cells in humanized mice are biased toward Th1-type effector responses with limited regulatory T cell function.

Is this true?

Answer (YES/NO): NO